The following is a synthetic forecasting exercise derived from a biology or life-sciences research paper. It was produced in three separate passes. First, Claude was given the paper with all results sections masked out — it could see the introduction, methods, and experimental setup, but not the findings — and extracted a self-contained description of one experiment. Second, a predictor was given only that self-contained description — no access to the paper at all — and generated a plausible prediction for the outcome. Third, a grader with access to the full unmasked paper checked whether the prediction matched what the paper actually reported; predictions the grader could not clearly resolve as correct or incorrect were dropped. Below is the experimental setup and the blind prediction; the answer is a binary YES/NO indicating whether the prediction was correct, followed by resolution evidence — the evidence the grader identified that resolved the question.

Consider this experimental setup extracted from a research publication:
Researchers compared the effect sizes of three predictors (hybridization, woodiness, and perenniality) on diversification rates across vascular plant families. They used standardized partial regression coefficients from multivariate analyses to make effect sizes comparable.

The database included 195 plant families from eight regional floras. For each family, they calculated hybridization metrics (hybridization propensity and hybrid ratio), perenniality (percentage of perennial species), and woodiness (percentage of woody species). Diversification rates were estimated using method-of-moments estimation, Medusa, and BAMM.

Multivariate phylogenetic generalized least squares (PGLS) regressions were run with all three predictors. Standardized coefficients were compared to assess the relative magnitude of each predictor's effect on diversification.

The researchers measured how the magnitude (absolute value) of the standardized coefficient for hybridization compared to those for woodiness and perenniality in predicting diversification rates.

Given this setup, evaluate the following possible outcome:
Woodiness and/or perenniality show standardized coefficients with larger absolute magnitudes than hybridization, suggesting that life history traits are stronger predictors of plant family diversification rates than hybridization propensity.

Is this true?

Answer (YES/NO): NO